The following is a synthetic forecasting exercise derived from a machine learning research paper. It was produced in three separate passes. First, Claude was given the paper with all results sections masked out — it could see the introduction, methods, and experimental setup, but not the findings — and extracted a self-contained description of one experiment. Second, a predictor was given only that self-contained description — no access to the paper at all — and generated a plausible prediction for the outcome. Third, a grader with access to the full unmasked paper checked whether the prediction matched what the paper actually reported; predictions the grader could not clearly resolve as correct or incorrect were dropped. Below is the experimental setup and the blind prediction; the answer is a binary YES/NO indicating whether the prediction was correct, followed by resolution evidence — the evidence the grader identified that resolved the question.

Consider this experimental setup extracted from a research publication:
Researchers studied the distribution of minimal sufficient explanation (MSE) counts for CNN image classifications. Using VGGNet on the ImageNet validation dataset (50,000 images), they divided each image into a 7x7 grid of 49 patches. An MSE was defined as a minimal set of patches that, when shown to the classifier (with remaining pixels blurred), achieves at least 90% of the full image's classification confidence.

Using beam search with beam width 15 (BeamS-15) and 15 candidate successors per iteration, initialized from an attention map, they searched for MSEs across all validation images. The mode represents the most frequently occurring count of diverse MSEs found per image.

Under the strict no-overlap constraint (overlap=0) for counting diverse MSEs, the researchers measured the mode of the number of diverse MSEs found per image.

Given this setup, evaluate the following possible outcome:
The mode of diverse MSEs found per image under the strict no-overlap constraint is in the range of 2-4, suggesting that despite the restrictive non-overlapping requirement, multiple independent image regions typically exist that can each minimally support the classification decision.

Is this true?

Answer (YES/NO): YES